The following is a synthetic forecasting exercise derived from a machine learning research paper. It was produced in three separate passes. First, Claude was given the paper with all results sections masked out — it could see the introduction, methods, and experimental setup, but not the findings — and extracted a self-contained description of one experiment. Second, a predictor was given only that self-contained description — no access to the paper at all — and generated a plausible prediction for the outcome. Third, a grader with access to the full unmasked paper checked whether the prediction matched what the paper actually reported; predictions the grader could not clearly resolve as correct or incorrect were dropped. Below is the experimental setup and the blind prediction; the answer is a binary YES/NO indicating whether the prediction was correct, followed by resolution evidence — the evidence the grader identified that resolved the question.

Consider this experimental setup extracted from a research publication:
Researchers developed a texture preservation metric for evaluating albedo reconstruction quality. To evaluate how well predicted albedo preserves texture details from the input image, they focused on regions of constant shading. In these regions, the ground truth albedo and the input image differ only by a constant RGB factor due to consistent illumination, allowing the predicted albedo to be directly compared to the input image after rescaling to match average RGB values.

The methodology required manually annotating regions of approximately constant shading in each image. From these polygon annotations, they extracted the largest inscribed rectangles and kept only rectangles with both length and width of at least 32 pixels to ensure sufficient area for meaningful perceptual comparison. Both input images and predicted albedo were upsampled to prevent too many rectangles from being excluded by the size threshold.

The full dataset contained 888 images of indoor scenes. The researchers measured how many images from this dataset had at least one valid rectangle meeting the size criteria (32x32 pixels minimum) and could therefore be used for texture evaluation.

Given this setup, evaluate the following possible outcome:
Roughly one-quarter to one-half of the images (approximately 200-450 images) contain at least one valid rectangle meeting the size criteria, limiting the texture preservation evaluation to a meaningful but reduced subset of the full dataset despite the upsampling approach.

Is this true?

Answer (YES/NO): NO